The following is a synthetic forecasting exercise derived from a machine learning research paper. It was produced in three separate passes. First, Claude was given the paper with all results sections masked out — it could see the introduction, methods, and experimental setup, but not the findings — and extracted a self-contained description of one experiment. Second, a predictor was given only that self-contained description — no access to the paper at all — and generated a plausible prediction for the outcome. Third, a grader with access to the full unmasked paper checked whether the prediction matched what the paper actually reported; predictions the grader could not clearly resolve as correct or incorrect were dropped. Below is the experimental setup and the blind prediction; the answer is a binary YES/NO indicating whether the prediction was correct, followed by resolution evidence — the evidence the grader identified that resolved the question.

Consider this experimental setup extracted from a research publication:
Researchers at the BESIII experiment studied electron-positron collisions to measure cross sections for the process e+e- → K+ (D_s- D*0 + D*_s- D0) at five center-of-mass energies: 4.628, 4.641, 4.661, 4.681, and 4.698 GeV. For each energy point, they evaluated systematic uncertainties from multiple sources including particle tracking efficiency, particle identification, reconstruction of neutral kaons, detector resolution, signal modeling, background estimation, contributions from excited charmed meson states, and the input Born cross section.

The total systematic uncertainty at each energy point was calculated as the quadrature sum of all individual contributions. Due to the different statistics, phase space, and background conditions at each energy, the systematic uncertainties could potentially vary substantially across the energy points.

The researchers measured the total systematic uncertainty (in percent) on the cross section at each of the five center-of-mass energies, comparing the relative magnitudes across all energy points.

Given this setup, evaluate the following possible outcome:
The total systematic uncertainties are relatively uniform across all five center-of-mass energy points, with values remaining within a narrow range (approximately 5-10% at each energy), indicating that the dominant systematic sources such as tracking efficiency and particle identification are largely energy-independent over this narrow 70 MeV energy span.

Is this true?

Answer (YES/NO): NO